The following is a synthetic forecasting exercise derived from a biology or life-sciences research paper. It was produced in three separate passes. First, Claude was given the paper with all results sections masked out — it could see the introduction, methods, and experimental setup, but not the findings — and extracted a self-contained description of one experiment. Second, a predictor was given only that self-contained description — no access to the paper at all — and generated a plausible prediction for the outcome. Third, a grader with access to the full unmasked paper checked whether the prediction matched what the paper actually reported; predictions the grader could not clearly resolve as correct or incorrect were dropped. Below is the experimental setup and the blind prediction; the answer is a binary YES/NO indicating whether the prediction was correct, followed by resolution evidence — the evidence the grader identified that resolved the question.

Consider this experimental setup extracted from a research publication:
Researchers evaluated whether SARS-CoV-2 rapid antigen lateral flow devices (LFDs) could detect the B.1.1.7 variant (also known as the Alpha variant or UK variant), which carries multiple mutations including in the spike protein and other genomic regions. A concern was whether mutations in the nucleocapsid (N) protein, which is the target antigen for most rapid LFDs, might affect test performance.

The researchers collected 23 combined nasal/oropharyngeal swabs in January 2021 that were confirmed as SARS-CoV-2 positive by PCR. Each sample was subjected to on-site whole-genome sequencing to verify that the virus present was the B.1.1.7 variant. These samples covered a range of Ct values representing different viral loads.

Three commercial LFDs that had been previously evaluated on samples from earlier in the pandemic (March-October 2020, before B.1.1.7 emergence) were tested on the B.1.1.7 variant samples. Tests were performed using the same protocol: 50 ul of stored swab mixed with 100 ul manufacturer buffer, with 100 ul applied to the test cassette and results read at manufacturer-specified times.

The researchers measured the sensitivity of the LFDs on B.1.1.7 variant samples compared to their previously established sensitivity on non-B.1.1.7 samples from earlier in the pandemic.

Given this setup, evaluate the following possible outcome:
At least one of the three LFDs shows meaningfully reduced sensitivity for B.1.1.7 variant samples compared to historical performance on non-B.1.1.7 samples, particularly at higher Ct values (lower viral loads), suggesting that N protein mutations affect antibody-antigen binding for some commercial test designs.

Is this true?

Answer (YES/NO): NO